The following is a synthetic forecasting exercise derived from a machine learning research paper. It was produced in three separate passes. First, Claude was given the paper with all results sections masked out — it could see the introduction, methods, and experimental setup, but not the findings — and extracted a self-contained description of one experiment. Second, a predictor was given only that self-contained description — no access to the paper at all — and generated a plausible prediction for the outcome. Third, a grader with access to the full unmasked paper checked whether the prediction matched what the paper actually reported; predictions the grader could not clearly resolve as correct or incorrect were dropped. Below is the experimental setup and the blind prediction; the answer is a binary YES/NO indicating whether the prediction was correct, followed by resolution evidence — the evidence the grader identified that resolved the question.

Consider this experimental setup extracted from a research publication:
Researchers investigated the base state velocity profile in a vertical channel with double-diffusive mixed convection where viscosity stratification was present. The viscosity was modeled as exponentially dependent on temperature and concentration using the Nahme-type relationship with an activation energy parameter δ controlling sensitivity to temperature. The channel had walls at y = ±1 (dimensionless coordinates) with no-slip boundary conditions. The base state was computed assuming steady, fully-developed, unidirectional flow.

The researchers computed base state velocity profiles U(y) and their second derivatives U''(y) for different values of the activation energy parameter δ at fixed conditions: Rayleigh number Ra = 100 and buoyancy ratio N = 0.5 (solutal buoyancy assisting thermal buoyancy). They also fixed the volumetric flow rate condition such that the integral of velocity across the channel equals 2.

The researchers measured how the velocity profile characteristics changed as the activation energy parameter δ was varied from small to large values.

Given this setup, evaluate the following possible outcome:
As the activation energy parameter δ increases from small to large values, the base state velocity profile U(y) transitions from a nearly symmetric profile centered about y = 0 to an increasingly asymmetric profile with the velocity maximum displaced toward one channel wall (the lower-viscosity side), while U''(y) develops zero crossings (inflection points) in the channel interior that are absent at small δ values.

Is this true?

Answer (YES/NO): NO